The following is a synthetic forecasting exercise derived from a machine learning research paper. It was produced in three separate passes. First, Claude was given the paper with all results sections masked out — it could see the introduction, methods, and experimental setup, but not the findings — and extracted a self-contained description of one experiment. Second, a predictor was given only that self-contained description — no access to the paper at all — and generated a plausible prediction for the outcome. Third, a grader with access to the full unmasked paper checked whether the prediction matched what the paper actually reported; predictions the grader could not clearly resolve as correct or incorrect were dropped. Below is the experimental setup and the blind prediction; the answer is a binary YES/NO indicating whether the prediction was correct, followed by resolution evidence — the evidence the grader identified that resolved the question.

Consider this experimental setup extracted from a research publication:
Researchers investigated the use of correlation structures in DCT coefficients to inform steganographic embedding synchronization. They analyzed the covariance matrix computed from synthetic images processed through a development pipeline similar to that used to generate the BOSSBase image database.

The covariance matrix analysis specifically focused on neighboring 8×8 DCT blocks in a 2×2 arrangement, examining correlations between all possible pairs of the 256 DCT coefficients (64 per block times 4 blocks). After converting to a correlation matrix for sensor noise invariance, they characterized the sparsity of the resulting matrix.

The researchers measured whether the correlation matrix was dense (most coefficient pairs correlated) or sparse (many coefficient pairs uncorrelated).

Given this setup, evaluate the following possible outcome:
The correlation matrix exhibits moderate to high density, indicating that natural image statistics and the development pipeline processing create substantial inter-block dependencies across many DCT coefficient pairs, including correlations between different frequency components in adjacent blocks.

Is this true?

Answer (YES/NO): NO